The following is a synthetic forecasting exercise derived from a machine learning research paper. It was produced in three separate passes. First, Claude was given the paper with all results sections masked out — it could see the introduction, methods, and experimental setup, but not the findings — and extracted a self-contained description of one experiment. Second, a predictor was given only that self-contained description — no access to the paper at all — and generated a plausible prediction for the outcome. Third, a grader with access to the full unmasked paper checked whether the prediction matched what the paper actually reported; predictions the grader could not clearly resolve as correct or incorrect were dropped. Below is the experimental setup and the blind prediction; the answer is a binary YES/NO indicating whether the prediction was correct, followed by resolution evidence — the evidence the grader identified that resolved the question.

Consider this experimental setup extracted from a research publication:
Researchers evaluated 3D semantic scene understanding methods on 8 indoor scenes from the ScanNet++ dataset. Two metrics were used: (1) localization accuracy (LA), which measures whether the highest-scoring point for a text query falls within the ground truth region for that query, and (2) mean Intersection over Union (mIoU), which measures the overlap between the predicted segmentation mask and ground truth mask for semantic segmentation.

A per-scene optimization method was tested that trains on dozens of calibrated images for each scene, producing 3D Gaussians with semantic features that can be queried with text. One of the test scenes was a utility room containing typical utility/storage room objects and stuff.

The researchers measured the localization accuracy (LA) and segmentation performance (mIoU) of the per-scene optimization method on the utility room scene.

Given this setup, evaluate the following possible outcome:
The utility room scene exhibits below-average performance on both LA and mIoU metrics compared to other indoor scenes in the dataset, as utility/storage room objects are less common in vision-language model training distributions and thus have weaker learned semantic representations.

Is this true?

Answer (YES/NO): NO